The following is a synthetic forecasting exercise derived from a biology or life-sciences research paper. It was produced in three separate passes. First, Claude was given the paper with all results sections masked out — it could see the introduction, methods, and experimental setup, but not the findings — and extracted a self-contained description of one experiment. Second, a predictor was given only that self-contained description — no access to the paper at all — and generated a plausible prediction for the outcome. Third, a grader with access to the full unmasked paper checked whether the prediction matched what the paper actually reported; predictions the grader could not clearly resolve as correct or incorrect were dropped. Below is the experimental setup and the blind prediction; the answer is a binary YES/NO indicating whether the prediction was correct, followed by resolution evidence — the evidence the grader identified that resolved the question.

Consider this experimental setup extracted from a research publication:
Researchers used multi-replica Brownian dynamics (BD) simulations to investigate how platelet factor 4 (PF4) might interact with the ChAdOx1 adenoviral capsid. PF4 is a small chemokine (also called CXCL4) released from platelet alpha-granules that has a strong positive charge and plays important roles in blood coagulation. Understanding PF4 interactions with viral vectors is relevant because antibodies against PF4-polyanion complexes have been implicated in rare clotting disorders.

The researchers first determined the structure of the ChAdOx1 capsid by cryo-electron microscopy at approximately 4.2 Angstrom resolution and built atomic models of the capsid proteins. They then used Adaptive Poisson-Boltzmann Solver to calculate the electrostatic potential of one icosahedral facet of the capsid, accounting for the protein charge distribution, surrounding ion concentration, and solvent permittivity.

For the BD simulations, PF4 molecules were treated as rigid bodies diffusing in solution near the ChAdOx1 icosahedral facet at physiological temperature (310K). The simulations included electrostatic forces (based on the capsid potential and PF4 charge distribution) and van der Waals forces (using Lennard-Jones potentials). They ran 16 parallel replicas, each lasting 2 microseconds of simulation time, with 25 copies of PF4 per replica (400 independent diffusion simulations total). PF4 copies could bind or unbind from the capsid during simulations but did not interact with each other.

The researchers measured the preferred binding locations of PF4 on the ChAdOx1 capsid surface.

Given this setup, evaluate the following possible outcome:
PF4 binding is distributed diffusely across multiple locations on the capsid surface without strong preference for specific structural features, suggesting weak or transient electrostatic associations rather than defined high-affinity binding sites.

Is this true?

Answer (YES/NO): NO